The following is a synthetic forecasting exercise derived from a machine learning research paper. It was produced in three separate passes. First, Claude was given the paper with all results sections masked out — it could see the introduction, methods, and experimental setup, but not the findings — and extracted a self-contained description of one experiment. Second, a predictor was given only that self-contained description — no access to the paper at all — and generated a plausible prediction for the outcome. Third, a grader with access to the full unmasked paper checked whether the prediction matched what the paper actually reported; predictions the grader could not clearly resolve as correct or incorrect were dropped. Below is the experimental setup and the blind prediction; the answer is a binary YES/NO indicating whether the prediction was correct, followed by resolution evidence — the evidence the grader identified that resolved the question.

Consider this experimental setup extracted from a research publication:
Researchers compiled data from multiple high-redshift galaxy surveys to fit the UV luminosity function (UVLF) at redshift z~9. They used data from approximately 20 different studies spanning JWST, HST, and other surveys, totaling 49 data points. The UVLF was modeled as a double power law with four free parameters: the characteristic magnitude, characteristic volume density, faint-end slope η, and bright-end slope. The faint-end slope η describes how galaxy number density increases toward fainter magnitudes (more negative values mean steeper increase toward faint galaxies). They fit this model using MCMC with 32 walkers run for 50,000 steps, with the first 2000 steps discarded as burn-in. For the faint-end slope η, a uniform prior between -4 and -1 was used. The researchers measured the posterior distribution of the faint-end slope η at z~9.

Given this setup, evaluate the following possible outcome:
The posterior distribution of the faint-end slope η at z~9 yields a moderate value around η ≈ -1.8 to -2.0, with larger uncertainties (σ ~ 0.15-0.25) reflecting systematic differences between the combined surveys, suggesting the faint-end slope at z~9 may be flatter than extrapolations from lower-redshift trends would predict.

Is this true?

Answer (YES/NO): NO